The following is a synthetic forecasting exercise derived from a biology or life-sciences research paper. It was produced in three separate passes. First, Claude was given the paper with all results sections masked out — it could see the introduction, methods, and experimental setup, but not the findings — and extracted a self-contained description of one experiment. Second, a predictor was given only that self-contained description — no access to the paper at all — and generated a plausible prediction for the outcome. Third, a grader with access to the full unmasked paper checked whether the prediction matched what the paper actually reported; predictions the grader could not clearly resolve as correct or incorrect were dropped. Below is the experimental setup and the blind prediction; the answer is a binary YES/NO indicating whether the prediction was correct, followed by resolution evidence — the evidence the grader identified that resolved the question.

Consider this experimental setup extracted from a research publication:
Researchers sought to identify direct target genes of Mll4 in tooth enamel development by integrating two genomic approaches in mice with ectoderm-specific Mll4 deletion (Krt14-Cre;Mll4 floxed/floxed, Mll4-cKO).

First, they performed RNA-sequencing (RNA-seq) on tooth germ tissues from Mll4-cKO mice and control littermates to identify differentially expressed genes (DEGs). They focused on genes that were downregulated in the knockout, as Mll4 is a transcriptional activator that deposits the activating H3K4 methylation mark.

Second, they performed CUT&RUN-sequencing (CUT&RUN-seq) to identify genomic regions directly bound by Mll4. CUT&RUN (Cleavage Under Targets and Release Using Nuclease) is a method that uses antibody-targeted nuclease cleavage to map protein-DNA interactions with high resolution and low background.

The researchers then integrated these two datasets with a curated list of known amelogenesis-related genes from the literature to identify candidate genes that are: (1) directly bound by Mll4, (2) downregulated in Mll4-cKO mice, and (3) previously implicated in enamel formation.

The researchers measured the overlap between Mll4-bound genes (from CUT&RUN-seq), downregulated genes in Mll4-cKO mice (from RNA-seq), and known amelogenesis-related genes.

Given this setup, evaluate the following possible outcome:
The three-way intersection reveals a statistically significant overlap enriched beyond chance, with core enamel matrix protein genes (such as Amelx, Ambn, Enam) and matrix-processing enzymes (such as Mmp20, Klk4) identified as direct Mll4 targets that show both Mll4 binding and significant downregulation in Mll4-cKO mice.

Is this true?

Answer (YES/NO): NO